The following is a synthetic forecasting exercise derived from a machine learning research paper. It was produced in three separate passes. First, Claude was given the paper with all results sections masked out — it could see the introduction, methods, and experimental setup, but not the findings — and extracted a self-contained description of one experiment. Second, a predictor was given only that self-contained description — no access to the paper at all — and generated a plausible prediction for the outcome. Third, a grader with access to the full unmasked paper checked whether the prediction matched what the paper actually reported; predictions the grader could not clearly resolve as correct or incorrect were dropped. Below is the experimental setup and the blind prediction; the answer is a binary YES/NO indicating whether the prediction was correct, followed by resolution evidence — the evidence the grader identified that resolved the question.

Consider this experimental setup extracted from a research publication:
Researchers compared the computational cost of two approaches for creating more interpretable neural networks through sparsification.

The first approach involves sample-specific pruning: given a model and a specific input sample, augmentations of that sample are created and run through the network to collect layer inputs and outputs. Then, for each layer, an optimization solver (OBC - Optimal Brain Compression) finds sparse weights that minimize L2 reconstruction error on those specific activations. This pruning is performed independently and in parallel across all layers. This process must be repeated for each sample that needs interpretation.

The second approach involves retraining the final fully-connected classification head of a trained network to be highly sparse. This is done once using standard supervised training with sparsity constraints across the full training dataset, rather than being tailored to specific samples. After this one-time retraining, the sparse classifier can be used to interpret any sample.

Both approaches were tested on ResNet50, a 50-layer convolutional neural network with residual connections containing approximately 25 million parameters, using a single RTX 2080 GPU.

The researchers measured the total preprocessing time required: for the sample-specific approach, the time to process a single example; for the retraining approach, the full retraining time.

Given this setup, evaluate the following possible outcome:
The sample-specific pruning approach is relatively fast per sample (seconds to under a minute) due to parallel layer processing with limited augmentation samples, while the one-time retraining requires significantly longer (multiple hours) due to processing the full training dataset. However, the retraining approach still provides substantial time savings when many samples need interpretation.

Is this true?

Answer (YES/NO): NO